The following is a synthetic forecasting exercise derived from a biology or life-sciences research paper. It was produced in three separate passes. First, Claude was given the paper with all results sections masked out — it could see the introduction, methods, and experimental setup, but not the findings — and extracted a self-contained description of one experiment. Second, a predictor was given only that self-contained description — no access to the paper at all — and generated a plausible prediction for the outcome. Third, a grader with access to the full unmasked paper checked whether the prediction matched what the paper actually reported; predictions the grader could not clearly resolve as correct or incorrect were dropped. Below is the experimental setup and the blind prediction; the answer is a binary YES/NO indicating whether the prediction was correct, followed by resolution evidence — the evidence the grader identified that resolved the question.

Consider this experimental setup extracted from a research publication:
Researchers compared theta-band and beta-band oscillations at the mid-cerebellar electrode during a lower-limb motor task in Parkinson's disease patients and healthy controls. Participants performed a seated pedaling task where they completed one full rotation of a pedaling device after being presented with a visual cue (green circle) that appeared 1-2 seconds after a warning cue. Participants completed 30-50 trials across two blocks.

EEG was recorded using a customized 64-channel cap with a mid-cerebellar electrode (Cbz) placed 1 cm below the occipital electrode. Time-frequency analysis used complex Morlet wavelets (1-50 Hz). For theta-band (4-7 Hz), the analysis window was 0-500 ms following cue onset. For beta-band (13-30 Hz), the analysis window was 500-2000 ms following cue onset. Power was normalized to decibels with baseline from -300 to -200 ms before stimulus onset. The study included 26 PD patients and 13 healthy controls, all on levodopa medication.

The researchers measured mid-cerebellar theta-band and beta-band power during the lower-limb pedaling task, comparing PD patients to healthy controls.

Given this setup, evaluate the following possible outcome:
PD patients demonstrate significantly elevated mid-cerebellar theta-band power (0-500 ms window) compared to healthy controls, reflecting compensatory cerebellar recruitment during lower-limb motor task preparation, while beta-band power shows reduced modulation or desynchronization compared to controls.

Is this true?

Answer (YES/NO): NO